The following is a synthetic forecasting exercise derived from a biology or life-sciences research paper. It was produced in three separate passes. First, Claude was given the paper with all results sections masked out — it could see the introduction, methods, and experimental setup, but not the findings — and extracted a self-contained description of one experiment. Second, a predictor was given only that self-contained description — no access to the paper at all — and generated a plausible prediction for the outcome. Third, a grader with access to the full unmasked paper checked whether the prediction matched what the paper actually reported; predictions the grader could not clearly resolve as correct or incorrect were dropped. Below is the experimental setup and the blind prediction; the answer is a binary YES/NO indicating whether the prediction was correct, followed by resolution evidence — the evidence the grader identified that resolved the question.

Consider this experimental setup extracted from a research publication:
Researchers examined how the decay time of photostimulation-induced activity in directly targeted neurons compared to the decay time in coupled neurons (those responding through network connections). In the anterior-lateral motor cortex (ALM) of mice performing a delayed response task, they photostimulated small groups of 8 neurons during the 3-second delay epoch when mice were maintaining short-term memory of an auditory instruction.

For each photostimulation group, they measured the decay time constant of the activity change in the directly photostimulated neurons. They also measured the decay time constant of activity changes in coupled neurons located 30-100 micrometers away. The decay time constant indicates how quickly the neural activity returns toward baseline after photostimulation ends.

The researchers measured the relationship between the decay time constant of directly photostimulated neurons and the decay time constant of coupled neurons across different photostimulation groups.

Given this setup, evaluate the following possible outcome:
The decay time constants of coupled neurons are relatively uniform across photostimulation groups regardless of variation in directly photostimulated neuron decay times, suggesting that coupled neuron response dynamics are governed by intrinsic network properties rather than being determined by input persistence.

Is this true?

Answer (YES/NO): NO